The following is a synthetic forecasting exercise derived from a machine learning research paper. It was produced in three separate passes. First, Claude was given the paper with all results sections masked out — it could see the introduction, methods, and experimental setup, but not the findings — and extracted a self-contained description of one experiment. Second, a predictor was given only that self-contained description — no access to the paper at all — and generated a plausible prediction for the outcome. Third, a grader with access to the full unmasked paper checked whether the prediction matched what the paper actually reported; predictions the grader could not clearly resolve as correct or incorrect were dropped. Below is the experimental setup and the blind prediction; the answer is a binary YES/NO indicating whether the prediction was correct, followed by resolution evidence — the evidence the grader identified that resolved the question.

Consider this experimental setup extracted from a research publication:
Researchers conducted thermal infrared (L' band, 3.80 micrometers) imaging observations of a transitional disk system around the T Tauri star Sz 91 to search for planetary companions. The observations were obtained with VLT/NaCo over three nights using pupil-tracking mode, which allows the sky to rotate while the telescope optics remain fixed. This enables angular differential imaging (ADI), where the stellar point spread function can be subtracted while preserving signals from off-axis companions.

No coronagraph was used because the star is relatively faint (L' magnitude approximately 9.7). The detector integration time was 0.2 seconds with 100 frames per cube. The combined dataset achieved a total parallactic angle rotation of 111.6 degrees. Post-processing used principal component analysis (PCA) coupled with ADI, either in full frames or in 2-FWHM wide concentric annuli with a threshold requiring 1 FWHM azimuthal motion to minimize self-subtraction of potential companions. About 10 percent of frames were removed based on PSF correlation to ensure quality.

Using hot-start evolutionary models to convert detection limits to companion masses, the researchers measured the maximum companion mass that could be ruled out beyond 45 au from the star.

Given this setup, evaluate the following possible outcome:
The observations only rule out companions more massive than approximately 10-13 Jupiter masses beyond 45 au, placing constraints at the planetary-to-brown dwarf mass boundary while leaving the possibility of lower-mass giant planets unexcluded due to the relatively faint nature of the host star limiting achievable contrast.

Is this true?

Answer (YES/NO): NO